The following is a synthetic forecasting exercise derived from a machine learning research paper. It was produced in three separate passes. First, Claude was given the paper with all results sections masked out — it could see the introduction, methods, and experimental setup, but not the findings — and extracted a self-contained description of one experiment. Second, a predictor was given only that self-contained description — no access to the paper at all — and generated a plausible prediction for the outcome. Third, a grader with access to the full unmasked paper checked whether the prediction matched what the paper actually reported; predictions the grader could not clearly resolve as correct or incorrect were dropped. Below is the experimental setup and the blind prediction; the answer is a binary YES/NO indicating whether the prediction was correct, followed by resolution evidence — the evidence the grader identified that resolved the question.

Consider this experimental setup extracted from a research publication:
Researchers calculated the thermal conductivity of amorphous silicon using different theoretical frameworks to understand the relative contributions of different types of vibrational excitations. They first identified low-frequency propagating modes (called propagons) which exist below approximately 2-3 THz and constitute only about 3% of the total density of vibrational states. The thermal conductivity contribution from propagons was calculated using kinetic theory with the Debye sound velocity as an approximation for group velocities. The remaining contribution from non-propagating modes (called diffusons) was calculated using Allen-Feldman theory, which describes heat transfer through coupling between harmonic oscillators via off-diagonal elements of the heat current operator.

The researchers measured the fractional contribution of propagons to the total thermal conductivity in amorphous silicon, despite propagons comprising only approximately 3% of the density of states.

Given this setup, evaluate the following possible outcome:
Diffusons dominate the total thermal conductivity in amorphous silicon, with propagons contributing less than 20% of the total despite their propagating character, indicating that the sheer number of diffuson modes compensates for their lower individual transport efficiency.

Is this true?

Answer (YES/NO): NO